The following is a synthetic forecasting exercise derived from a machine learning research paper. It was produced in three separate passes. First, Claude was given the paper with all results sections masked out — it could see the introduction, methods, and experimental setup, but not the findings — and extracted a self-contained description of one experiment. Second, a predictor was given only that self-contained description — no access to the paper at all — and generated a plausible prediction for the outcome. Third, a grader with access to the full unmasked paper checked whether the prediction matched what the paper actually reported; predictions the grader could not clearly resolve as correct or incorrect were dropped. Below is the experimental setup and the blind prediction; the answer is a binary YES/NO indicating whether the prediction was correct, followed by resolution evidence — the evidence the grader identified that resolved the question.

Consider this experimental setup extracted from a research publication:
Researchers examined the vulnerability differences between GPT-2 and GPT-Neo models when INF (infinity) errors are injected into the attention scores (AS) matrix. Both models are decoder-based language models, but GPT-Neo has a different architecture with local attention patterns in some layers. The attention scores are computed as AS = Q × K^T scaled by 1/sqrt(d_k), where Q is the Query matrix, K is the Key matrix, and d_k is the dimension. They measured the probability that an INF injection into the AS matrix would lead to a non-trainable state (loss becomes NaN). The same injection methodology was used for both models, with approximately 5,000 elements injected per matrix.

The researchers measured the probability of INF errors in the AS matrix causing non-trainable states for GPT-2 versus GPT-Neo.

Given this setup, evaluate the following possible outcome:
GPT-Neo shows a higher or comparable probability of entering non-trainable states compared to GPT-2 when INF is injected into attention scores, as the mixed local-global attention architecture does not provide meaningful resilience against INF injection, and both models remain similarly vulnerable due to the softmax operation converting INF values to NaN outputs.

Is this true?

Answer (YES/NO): YES